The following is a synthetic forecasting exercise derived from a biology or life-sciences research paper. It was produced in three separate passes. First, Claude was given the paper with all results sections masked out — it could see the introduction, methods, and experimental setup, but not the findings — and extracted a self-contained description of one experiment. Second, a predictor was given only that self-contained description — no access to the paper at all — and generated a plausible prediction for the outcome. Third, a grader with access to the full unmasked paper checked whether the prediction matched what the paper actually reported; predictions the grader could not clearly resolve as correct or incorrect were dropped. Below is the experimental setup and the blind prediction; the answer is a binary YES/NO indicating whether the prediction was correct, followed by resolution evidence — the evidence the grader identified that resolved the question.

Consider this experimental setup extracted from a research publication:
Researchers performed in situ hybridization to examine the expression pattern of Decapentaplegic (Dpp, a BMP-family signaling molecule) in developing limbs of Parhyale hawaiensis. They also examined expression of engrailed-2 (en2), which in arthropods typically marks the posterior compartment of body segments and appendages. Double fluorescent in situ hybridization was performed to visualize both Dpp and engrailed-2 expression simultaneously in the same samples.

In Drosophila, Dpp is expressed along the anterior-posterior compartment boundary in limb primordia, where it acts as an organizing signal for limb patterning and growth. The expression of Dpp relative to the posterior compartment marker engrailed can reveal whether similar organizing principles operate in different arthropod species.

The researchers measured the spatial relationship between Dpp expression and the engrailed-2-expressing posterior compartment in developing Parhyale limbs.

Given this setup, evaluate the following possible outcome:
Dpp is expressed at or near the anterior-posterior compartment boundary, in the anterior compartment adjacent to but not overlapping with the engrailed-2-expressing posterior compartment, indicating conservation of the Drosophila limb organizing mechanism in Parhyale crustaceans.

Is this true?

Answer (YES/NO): YES